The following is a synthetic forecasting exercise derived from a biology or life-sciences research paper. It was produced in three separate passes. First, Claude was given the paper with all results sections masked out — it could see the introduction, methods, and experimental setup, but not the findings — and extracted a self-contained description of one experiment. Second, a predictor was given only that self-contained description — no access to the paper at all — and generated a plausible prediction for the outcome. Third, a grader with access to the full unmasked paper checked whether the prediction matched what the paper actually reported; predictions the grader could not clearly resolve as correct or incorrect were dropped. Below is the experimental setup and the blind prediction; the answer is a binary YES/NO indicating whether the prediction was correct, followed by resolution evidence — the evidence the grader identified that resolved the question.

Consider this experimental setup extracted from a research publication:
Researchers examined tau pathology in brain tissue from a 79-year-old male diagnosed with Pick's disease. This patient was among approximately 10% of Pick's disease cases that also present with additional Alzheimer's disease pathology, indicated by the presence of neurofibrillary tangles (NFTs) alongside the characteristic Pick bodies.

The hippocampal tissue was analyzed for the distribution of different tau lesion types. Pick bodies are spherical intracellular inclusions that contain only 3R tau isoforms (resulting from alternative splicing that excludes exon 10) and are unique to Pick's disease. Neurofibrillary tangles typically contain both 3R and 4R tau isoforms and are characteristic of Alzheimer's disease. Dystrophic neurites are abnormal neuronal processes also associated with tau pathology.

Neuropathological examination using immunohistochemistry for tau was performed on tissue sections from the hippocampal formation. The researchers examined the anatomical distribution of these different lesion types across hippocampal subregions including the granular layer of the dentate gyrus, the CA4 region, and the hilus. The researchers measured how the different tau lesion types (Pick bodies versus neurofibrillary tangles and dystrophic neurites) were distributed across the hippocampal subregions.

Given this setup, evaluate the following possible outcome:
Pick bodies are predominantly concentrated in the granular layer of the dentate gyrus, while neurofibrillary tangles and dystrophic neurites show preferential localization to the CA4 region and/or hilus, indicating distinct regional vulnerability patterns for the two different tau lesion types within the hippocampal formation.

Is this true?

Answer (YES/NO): YES